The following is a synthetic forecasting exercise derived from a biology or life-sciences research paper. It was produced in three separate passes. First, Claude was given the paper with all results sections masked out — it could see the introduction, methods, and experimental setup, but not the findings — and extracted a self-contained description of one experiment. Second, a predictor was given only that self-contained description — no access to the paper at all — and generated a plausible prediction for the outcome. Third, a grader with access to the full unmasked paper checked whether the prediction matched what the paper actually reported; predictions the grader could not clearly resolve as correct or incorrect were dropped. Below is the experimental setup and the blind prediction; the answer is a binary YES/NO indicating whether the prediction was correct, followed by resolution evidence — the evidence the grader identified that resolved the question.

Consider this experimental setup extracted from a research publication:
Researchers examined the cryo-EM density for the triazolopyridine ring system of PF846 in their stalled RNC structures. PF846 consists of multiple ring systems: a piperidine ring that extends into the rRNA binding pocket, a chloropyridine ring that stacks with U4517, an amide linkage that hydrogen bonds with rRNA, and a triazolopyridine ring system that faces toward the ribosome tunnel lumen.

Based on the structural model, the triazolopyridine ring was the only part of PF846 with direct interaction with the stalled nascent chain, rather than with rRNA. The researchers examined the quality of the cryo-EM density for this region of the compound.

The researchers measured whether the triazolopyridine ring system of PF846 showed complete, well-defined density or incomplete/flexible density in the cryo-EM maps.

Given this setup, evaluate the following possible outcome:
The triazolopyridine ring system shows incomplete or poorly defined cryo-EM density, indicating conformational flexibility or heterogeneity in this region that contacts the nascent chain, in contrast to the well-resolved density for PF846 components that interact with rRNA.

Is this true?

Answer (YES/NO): YES